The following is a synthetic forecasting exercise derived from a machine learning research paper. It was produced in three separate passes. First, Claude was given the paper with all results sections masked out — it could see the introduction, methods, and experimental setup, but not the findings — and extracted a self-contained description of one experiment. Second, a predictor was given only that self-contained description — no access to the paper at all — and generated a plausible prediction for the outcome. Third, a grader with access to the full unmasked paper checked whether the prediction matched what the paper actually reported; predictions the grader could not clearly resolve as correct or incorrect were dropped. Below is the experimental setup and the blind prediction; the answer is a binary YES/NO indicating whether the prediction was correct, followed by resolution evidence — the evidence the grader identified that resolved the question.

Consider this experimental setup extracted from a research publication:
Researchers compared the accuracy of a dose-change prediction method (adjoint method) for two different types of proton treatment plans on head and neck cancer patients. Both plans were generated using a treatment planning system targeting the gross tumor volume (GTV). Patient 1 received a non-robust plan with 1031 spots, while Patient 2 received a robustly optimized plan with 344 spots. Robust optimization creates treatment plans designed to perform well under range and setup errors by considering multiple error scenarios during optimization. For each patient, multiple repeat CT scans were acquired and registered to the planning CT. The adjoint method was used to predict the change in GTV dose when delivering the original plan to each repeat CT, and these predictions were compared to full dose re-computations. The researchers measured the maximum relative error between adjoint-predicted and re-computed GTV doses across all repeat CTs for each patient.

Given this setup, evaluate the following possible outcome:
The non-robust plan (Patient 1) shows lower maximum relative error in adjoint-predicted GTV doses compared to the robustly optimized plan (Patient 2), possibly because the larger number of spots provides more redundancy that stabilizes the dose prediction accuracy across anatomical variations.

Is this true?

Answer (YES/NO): NO